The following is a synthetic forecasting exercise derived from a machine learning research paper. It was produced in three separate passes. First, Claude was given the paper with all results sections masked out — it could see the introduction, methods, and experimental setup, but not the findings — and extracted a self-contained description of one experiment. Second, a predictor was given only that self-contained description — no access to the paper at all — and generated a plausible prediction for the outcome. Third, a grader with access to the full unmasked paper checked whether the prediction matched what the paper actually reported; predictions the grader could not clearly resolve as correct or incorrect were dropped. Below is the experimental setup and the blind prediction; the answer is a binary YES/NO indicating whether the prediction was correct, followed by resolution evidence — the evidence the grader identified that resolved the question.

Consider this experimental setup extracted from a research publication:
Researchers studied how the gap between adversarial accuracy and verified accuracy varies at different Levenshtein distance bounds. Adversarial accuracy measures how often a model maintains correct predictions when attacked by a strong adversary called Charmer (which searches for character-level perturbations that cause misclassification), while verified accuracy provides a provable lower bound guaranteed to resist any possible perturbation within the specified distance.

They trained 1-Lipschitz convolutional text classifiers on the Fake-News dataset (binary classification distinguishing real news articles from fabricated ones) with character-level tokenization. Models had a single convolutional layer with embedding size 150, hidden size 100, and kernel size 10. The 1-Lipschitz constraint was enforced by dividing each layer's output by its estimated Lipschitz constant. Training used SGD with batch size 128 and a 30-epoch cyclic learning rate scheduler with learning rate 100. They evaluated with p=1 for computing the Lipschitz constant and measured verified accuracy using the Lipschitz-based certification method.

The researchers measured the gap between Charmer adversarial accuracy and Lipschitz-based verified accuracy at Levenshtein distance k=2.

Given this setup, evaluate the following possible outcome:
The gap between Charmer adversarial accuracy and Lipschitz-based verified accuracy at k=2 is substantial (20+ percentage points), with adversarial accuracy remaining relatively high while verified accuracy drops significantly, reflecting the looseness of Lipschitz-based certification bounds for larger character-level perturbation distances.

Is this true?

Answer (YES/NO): NO